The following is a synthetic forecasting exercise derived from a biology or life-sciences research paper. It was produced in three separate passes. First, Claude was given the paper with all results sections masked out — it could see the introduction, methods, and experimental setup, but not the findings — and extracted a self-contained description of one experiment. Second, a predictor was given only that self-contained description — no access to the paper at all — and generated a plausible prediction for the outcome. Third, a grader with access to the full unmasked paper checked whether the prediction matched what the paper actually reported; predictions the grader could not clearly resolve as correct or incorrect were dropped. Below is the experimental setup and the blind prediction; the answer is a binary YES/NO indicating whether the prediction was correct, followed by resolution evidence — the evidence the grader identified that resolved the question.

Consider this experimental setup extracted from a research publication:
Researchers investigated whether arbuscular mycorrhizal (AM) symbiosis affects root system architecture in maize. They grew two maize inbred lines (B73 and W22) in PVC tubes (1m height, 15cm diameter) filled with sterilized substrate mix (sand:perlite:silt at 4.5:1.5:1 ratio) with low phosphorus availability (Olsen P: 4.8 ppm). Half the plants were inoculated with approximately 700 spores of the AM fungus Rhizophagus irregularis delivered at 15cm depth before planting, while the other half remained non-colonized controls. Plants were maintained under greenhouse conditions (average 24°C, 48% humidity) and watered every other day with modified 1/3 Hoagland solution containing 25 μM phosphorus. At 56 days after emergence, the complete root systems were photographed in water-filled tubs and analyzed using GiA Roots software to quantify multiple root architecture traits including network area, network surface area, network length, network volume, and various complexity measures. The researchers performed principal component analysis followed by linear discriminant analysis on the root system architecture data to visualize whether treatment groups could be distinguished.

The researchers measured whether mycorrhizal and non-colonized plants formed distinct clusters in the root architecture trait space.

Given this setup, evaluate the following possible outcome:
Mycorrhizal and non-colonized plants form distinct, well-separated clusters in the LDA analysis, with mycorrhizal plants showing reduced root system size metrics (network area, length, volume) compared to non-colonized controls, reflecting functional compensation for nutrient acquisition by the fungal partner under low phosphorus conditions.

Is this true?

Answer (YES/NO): NO